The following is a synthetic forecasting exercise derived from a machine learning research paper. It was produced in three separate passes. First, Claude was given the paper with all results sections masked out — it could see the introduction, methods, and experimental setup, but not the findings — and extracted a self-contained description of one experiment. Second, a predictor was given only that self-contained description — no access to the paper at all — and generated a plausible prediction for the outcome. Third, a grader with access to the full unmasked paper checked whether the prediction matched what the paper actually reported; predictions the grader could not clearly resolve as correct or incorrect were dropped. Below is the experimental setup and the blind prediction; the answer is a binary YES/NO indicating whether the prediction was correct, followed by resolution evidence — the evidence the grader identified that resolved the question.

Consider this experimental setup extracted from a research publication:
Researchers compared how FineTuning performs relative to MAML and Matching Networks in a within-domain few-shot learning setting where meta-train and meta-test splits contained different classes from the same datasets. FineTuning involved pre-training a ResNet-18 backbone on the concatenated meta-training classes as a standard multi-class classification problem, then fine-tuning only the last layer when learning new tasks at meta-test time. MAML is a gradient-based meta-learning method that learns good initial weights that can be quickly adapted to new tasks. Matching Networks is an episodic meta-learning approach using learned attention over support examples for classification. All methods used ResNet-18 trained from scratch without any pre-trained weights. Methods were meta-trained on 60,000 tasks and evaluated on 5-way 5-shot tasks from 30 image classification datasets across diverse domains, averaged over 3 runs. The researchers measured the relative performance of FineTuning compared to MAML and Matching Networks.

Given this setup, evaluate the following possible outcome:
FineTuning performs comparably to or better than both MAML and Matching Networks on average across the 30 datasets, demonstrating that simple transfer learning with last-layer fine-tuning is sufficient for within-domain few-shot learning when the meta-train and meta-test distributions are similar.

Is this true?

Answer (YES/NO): YES